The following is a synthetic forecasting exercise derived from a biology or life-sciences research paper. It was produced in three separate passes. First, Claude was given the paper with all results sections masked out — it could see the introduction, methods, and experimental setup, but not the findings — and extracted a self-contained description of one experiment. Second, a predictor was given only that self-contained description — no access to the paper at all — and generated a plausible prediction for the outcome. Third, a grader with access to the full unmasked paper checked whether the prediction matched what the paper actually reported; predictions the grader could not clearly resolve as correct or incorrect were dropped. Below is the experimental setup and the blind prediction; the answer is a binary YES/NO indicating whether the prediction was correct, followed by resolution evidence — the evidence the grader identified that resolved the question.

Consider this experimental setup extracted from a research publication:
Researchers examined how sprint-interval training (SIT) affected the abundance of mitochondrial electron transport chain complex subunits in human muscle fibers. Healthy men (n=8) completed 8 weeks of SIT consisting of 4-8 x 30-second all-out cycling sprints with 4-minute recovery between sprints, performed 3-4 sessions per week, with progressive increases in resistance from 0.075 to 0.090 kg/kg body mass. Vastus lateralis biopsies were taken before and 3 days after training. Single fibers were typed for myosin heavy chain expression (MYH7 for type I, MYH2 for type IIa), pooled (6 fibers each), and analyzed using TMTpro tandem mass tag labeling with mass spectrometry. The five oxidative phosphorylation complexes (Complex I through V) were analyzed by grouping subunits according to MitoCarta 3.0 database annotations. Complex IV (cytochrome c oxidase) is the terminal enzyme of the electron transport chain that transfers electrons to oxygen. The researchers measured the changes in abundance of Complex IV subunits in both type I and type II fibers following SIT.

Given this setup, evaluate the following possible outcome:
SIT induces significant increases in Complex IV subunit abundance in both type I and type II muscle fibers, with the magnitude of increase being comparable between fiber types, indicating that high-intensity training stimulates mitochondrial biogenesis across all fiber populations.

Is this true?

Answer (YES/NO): NO